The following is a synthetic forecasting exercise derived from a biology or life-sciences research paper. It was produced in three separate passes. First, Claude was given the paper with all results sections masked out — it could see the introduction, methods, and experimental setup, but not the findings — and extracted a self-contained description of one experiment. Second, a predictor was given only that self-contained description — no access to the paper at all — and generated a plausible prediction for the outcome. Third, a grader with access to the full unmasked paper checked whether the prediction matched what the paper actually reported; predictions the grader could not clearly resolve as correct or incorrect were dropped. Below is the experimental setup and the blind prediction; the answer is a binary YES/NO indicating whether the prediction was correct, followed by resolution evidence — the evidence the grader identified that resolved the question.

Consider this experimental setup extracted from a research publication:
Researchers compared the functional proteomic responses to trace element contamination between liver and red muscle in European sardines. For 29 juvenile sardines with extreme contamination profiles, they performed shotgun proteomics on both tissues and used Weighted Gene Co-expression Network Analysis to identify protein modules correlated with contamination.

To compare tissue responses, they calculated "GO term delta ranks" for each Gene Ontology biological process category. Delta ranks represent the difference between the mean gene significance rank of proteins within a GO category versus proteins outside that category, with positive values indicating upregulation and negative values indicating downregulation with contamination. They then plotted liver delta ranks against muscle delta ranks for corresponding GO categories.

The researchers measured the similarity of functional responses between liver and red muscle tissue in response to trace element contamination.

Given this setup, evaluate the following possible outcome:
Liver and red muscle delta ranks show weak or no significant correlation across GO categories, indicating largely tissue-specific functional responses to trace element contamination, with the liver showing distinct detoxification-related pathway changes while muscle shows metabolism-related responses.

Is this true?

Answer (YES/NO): NO